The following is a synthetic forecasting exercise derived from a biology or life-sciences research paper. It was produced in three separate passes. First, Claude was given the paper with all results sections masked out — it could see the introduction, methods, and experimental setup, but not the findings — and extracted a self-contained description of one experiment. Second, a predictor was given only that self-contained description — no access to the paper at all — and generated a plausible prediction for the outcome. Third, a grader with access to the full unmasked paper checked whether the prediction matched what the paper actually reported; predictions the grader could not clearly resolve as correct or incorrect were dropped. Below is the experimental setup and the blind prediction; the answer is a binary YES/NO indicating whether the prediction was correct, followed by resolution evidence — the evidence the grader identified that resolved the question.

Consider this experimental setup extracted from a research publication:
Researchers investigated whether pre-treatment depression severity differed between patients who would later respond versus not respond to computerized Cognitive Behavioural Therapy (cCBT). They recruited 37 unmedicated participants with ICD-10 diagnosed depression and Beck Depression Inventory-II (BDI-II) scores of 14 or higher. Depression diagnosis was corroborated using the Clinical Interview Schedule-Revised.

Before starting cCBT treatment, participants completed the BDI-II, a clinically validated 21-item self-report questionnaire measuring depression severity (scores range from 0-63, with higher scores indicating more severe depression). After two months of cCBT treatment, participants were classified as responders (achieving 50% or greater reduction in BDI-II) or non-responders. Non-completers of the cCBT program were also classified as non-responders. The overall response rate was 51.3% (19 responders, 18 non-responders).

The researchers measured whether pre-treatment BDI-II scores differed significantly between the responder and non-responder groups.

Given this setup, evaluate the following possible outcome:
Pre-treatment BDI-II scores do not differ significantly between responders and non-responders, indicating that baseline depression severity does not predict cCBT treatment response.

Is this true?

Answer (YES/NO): NO